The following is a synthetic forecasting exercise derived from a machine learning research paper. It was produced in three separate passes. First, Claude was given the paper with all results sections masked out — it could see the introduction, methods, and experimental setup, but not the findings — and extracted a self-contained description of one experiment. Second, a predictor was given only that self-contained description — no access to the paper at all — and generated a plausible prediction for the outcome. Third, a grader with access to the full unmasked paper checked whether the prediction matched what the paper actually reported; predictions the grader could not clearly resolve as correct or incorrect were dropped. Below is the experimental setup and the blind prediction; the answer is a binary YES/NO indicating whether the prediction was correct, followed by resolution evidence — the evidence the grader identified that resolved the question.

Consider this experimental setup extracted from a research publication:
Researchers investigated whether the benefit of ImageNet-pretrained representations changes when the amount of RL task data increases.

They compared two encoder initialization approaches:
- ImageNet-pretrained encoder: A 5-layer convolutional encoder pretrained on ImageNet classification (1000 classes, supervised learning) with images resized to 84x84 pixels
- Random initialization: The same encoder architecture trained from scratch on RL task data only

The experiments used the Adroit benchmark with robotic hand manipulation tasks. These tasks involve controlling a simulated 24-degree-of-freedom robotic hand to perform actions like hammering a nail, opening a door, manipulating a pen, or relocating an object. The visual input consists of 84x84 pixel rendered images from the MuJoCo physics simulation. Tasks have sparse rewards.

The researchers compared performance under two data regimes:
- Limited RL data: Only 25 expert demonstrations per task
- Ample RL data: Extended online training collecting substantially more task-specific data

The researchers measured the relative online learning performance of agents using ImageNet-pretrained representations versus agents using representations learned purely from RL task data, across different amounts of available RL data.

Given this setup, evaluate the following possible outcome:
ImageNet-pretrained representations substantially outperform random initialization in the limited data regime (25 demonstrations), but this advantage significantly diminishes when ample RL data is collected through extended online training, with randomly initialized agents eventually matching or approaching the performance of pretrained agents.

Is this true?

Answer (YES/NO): YES